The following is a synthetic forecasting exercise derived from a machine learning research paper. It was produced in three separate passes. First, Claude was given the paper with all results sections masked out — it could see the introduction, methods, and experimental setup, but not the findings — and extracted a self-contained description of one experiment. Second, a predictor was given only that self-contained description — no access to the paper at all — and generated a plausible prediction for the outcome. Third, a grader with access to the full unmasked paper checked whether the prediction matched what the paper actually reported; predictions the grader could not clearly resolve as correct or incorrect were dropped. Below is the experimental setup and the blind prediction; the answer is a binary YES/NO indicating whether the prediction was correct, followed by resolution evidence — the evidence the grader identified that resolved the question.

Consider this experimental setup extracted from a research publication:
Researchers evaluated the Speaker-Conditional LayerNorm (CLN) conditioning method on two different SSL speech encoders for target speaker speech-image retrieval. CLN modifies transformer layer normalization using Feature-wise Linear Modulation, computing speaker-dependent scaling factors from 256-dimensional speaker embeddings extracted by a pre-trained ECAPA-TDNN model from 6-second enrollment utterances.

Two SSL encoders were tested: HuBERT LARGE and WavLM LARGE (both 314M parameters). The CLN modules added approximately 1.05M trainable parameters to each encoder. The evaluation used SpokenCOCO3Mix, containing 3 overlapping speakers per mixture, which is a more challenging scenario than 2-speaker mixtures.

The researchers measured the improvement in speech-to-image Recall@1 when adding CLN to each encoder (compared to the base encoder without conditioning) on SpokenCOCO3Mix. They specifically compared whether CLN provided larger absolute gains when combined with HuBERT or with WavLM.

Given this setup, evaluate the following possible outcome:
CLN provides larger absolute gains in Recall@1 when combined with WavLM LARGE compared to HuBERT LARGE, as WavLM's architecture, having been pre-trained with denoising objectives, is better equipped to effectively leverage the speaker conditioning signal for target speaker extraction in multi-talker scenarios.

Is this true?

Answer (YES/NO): YES